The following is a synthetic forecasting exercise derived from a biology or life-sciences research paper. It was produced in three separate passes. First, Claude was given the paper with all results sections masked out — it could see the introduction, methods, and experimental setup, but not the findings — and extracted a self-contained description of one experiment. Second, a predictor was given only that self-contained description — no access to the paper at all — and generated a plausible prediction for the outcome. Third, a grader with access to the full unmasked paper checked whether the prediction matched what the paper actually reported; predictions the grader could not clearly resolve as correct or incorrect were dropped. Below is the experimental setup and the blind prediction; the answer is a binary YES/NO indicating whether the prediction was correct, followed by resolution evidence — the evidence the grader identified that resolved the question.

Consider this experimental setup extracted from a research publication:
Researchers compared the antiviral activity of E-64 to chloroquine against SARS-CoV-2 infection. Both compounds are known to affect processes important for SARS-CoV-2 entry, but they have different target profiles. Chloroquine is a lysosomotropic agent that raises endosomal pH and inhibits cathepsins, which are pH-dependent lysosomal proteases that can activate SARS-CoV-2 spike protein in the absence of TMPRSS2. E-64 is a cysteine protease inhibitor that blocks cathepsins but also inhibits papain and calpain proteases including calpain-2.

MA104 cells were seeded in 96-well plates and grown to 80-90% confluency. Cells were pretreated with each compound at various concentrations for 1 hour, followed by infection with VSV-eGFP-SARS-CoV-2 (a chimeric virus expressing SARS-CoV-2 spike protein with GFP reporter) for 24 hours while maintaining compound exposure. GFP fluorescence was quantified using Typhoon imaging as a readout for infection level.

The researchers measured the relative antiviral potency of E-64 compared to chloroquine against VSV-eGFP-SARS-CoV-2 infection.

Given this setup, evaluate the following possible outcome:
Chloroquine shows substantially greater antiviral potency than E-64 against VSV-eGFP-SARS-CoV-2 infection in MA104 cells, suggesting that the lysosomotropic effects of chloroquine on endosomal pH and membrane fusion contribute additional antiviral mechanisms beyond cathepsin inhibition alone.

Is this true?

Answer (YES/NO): NO